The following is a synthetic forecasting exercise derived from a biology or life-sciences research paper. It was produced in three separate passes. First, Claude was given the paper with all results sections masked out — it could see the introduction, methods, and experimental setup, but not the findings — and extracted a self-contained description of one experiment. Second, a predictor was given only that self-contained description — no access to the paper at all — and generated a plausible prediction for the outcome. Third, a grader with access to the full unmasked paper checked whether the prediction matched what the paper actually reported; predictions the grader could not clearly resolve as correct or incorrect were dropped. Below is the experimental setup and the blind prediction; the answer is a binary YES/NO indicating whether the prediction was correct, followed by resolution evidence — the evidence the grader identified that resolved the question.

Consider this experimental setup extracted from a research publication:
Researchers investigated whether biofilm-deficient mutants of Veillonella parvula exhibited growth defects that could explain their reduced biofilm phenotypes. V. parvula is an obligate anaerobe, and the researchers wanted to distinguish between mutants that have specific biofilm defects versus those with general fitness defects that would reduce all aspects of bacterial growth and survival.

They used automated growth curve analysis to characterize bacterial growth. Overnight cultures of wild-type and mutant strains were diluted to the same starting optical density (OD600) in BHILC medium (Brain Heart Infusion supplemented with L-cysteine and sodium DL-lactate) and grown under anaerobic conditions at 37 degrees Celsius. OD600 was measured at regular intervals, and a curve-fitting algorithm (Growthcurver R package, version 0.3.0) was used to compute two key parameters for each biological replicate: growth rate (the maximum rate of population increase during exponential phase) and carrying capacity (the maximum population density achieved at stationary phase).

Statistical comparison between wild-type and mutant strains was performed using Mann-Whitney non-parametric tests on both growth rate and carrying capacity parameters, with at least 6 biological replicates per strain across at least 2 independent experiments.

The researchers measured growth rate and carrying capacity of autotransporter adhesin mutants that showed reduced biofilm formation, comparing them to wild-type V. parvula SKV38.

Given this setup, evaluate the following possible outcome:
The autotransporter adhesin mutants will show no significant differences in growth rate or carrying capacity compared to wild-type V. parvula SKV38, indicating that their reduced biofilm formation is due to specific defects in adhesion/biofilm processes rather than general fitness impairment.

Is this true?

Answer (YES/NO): YES